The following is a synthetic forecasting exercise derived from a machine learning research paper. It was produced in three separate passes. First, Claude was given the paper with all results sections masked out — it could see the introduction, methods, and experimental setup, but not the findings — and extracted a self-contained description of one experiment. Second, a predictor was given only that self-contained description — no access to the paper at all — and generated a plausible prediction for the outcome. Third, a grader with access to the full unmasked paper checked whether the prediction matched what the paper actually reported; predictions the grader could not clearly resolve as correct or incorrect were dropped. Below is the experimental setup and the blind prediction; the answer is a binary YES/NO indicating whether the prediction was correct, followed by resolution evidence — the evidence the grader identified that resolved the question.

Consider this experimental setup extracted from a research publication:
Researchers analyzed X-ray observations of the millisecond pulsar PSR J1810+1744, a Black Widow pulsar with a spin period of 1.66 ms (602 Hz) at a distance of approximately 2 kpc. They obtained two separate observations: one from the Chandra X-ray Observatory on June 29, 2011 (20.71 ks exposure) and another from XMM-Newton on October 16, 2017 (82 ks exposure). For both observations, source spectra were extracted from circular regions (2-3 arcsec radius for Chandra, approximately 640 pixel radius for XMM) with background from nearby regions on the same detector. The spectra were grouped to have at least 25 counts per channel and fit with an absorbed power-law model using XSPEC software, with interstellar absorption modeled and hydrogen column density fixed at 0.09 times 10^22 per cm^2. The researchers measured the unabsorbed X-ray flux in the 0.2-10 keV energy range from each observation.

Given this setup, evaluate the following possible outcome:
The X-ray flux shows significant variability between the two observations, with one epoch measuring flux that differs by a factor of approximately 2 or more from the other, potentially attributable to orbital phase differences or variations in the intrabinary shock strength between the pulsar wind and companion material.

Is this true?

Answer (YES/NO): YES